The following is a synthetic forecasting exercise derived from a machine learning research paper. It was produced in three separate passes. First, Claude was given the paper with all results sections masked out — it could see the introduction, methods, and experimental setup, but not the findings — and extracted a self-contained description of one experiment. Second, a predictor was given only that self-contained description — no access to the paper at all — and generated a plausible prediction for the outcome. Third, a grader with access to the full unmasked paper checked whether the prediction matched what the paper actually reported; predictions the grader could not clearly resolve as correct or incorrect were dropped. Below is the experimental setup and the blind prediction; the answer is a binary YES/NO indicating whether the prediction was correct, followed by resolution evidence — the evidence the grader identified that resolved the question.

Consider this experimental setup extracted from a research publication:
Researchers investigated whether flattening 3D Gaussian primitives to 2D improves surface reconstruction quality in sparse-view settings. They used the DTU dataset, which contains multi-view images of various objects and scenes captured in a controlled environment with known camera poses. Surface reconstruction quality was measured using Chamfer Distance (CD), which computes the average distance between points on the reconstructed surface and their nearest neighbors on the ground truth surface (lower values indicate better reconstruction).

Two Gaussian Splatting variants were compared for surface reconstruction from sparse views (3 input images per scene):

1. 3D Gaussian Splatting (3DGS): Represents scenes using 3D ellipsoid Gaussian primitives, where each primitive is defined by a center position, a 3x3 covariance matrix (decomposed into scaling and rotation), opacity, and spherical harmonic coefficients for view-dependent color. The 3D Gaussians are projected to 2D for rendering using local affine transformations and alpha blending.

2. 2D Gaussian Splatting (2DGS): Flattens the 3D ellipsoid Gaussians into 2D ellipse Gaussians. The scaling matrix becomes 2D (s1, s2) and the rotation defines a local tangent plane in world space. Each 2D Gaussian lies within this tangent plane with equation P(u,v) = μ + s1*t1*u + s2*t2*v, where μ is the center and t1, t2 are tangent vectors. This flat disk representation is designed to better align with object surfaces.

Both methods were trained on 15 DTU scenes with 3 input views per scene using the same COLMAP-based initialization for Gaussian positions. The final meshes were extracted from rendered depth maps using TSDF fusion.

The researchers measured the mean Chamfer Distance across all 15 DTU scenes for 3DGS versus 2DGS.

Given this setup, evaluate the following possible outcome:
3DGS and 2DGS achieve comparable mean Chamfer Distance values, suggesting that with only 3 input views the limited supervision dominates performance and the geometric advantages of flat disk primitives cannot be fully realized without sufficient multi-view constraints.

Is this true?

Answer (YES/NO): NO